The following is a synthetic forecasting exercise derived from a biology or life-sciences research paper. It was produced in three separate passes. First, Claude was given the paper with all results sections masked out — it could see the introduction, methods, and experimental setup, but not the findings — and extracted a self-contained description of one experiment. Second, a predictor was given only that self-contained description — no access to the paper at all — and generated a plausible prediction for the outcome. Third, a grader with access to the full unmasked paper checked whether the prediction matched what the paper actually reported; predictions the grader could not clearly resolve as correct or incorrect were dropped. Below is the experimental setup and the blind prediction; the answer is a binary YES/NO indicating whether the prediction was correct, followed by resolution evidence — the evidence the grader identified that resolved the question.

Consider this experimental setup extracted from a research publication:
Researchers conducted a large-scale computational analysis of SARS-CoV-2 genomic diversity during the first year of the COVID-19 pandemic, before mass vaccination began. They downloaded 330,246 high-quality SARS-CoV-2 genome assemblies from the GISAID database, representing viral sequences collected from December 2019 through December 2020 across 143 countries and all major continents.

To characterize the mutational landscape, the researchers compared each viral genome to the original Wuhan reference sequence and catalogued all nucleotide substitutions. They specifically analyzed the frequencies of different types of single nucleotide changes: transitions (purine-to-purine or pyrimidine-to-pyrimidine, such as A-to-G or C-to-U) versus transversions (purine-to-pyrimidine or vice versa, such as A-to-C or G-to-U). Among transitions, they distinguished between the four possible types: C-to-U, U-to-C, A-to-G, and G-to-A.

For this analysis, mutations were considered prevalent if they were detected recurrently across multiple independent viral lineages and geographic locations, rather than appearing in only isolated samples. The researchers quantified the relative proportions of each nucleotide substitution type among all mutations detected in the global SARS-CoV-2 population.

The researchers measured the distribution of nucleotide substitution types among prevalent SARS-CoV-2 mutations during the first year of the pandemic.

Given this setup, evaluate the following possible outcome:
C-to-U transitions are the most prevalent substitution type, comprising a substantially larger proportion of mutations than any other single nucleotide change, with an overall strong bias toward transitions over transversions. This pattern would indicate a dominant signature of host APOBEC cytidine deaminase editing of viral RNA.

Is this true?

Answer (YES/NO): YES